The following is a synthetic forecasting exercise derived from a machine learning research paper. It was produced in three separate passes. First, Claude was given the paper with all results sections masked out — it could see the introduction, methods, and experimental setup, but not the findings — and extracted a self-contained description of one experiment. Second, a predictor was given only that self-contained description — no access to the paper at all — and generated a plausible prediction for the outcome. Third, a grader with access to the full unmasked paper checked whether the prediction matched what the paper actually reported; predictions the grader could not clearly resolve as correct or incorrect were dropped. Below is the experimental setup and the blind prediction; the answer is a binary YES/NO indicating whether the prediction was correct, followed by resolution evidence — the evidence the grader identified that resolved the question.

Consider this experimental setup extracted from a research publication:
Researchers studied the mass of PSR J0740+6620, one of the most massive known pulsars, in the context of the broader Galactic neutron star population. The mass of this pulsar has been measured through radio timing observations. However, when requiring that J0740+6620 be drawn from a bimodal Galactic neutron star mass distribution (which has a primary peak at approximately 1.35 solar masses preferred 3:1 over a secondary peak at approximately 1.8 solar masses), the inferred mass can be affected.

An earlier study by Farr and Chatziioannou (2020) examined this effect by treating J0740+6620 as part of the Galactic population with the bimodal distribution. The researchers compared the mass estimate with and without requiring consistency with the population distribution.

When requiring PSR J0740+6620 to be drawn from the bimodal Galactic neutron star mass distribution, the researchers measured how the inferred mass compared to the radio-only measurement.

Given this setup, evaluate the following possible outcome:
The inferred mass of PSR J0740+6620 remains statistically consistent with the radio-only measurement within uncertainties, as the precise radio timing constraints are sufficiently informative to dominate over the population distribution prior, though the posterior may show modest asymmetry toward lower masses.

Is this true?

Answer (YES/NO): NO